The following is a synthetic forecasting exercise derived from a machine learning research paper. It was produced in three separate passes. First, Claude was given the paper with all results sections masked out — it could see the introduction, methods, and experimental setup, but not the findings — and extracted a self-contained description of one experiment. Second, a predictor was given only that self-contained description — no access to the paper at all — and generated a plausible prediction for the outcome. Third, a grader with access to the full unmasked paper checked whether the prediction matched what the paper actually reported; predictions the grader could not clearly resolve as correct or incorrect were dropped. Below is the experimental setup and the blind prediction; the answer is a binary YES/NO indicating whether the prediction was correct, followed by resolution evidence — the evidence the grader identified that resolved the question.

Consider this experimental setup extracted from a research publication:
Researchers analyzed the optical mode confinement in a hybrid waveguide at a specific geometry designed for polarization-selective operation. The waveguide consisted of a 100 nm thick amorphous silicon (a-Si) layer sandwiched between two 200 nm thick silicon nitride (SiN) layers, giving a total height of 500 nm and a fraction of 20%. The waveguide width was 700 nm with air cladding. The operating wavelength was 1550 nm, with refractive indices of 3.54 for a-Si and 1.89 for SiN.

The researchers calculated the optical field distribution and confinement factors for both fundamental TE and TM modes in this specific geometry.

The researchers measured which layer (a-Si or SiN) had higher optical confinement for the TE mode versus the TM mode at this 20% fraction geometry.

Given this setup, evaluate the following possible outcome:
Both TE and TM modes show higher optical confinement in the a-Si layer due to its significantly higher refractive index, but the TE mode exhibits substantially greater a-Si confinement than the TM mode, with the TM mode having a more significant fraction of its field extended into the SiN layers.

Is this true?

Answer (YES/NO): NO